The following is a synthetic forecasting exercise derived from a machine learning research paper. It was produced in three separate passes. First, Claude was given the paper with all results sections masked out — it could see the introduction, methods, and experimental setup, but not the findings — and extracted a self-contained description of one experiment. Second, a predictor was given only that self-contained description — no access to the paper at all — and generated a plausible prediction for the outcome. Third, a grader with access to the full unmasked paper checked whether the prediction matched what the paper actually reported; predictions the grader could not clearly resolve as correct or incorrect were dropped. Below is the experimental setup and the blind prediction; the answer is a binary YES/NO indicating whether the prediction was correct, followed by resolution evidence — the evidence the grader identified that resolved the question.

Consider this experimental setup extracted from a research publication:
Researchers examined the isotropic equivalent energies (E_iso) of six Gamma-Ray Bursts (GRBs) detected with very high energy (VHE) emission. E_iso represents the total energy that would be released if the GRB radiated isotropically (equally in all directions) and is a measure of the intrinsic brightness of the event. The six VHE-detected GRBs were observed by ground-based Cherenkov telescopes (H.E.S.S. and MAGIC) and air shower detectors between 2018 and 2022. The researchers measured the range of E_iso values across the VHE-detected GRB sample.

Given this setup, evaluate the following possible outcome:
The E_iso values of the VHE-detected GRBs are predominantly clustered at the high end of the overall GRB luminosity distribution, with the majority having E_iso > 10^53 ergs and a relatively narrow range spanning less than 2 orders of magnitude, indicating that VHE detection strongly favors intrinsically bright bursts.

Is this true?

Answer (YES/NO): NO